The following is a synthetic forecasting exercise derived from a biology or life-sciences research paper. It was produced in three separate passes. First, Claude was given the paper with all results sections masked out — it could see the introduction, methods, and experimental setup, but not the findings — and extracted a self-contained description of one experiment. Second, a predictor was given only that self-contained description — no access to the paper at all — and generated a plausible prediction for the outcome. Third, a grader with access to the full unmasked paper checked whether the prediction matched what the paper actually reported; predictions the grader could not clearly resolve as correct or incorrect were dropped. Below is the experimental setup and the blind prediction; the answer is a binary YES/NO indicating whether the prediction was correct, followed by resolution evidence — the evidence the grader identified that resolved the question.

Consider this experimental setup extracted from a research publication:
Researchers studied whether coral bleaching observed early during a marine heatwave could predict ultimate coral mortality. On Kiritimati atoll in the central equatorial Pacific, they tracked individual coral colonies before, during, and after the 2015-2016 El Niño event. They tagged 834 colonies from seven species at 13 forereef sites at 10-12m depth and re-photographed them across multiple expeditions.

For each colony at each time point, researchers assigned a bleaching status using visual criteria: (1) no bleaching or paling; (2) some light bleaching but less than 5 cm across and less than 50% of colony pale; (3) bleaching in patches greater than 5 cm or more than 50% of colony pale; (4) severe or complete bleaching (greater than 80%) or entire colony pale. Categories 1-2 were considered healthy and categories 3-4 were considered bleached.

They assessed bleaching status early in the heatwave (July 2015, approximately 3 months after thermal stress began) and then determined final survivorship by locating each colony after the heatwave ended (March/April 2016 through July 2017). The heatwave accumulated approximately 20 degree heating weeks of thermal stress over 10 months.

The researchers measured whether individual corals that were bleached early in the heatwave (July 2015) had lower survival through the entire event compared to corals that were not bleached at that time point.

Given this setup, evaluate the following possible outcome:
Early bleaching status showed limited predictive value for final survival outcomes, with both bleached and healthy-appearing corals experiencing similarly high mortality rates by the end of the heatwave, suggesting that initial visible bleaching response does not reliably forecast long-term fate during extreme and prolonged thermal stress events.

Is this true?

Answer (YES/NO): YES